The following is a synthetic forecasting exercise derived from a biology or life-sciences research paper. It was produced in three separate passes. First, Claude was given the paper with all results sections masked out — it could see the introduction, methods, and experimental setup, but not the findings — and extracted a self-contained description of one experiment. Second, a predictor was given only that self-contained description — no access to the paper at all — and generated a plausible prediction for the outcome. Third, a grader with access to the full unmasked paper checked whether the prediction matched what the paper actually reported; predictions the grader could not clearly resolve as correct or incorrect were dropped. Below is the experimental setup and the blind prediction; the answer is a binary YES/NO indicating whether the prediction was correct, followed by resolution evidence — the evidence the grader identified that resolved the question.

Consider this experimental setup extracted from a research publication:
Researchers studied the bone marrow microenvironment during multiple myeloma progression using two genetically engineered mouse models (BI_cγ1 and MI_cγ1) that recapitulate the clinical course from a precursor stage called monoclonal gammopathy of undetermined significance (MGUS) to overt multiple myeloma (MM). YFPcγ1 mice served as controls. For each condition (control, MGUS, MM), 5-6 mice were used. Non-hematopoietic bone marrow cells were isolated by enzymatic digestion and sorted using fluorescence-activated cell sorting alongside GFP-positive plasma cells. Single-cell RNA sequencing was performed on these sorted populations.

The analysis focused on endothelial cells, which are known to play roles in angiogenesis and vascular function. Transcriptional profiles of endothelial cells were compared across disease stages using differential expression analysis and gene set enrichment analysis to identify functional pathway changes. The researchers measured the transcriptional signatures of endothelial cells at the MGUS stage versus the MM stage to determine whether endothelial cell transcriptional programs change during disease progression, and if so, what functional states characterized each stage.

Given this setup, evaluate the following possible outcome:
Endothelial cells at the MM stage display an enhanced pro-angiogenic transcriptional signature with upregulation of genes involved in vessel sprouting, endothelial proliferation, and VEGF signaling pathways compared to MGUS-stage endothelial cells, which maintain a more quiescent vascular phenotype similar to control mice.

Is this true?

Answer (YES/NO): NO